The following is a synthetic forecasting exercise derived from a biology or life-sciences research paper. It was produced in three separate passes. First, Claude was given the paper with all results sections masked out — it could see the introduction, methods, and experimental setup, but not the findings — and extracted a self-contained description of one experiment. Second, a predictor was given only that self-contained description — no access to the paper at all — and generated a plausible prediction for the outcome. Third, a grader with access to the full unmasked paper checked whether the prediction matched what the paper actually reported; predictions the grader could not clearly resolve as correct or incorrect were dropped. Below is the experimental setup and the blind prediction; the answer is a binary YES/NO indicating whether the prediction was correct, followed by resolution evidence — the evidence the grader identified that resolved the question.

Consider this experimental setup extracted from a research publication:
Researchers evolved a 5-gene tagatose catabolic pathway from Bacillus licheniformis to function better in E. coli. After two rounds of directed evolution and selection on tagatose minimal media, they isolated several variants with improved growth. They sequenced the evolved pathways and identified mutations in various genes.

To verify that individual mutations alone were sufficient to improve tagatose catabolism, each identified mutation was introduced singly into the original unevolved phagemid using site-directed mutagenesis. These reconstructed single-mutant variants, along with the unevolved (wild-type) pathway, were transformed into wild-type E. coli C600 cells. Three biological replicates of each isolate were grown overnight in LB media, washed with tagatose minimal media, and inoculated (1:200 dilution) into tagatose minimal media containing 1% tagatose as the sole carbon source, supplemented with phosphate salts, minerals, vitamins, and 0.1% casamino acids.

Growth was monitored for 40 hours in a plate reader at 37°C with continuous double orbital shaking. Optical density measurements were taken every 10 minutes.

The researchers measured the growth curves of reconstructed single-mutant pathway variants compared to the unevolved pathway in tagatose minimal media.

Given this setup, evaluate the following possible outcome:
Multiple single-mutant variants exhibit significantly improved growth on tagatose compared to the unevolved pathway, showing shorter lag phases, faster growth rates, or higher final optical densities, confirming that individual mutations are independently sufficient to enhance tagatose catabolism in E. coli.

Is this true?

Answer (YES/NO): NO